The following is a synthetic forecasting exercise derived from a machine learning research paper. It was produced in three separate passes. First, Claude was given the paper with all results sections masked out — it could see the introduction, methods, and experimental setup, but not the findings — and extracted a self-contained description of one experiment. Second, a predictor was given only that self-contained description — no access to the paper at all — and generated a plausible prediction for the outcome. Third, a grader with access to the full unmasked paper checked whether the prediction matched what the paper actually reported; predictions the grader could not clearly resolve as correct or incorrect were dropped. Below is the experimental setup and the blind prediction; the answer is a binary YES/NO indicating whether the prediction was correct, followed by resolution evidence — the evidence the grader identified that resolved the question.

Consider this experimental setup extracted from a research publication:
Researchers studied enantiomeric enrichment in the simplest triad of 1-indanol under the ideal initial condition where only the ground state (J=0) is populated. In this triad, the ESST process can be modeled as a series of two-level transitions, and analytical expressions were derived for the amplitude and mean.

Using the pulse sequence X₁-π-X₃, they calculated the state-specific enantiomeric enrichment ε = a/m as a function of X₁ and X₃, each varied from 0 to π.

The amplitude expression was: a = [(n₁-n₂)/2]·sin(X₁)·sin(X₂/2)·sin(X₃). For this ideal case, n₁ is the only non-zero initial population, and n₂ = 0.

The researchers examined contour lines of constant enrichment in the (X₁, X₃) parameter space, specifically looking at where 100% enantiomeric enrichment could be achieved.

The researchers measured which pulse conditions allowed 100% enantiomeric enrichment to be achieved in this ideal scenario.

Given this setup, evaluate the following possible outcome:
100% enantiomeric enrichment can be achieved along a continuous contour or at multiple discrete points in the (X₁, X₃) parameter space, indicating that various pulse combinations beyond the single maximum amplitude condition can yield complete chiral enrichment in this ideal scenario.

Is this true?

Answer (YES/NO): YES